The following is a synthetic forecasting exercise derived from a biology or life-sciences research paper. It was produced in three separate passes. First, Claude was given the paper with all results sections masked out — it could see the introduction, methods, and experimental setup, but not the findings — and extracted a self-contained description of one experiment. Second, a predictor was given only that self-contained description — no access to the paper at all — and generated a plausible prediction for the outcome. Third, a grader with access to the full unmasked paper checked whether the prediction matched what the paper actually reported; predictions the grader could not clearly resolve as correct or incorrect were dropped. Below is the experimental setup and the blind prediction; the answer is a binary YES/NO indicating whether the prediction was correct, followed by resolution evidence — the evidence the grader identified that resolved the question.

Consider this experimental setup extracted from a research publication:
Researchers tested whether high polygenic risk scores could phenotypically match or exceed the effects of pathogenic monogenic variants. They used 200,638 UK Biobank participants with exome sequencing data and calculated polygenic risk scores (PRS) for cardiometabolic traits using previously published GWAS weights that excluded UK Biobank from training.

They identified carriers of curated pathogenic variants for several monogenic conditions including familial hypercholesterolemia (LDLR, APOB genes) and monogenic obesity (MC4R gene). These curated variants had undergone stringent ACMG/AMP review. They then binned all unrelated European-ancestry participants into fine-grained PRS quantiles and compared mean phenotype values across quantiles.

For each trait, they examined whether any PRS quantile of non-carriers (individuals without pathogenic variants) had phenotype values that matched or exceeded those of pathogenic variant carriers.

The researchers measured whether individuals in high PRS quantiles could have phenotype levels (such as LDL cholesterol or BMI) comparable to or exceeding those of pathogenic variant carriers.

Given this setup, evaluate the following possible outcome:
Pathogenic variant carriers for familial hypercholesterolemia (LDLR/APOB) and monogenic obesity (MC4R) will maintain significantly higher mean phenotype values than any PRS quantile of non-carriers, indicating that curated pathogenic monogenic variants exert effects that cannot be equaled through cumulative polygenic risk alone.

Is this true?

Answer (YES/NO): NO